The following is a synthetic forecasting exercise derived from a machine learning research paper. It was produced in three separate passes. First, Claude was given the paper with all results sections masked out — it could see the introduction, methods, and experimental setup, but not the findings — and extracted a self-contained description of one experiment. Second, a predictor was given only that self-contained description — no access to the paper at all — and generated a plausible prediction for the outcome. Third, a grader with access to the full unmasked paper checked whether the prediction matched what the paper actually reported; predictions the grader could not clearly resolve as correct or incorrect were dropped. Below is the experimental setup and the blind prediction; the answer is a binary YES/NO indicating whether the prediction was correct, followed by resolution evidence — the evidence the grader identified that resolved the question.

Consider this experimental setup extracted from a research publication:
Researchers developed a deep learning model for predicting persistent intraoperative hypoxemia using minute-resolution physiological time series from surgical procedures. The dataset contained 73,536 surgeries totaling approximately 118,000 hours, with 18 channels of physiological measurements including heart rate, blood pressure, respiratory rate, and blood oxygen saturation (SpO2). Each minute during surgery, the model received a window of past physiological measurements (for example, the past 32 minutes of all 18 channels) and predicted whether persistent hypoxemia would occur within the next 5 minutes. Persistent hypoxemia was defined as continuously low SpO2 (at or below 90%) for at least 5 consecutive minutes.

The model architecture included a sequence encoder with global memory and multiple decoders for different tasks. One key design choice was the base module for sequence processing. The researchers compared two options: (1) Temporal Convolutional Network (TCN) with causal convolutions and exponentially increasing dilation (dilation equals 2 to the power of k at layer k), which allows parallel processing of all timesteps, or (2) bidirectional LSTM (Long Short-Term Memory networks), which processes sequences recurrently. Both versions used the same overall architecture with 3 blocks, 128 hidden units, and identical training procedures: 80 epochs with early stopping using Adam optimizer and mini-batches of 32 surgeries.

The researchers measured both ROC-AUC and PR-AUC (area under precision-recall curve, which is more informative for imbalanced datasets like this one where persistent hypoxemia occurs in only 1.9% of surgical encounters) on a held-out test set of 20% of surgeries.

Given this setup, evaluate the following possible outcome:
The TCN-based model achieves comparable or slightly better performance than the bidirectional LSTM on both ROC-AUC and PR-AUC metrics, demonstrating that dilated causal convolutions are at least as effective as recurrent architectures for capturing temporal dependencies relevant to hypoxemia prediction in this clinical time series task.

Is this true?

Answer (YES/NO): YES